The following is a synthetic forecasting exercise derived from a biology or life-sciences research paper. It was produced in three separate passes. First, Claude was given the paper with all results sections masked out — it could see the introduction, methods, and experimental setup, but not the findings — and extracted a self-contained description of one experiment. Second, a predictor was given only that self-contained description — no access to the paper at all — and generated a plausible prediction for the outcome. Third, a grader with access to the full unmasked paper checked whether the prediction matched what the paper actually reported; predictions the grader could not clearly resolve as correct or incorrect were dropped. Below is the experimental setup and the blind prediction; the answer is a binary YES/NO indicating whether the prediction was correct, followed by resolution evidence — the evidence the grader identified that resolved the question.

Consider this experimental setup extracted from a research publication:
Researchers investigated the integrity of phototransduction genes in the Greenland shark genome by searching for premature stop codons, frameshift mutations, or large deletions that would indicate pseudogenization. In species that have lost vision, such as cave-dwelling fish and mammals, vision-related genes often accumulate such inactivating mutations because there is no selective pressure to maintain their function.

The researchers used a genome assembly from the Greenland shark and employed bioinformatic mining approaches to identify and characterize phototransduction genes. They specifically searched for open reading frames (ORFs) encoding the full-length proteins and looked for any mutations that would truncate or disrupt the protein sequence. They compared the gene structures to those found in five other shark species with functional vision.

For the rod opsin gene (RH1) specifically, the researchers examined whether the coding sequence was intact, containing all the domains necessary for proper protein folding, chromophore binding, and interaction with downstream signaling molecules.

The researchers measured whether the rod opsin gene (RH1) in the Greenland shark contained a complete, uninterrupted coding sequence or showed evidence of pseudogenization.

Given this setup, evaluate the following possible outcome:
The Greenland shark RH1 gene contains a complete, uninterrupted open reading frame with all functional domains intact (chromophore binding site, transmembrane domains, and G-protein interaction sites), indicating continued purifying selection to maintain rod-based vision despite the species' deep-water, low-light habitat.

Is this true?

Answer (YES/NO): NO